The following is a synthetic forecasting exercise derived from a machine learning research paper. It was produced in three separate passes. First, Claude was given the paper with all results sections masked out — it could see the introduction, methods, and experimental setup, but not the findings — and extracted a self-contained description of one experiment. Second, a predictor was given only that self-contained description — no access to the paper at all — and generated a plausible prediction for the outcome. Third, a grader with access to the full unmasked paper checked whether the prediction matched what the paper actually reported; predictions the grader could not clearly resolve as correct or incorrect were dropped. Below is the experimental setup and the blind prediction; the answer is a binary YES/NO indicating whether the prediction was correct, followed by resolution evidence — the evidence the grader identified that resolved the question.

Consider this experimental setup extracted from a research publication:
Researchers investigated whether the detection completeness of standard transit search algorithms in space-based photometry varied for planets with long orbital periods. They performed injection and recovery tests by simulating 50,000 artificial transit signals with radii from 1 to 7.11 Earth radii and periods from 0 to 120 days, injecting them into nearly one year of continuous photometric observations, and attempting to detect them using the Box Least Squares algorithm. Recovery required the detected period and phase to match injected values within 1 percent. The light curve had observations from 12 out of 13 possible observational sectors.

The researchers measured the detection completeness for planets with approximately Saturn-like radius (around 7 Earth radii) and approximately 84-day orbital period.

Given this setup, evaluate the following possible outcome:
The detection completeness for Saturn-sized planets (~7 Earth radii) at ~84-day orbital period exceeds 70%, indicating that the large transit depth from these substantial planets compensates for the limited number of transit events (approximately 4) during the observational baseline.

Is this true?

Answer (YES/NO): NO